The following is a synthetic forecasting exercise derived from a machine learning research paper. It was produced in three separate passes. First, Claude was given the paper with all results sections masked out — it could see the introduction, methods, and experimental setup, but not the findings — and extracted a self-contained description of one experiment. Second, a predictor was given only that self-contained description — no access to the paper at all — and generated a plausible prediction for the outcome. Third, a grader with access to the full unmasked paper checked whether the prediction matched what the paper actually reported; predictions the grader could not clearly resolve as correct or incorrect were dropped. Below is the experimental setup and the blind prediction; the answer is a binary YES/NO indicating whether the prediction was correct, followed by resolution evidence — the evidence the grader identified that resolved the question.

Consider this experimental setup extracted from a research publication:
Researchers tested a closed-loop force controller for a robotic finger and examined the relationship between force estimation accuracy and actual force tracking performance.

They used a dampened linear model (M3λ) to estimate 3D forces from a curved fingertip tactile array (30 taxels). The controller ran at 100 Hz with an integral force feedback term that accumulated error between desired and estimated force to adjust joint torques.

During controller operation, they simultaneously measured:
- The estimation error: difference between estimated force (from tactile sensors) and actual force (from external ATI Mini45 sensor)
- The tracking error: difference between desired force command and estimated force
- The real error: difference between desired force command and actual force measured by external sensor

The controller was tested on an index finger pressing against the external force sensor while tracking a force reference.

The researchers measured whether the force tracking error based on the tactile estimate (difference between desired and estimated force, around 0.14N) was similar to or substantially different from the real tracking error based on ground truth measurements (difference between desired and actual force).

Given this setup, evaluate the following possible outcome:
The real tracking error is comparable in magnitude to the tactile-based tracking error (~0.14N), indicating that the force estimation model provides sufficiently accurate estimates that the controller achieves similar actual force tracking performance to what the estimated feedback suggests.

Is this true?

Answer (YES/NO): YES